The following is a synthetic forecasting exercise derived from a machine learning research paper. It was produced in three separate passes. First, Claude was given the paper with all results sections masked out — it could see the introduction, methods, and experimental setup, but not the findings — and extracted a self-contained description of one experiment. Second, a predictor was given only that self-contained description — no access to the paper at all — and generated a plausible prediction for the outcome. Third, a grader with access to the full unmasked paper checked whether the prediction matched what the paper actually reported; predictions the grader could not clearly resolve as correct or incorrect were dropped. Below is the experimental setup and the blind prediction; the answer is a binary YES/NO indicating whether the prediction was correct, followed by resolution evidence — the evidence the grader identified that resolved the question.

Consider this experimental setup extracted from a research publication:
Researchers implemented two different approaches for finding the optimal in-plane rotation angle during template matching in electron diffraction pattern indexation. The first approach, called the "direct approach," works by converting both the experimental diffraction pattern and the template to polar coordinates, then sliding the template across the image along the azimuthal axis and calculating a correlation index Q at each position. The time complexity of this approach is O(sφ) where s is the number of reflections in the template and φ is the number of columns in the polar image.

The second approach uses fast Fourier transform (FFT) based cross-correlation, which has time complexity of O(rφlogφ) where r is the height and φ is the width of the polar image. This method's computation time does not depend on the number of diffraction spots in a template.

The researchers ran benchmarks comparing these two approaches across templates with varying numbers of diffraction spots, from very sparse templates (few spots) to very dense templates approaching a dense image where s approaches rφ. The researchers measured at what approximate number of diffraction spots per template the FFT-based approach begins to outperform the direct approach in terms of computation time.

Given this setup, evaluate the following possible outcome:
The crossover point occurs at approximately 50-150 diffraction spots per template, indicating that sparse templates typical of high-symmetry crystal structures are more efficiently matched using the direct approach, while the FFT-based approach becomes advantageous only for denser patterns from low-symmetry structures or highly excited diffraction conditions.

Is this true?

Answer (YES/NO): NO